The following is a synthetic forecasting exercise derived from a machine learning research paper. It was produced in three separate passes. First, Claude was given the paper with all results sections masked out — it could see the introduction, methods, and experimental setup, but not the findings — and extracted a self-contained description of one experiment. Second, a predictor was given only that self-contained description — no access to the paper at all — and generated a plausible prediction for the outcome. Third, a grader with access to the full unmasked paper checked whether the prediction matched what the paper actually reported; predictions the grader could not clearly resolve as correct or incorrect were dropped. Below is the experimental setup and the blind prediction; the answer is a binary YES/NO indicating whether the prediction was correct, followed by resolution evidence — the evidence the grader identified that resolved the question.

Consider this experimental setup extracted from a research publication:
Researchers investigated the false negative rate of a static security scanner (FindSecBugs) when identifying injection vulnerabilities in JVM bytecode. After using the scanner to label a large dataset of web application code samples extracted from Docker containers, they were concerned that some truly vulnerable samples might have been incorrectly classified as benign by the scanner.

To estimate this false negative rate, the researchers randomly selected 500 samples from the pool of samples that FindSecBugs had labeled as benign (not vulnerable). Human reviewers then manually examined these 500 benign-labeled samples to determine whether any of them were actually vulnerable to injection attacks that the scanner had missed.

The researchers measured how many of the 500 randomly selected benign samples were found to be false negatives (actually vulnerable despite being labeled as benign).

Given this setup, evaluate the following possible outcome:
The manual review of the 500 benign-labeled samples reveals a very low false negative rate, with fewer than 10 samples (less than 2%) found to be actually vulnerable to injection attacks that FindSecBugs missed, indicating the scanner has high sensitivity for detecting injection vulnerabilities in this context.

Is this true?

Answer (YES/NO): YES